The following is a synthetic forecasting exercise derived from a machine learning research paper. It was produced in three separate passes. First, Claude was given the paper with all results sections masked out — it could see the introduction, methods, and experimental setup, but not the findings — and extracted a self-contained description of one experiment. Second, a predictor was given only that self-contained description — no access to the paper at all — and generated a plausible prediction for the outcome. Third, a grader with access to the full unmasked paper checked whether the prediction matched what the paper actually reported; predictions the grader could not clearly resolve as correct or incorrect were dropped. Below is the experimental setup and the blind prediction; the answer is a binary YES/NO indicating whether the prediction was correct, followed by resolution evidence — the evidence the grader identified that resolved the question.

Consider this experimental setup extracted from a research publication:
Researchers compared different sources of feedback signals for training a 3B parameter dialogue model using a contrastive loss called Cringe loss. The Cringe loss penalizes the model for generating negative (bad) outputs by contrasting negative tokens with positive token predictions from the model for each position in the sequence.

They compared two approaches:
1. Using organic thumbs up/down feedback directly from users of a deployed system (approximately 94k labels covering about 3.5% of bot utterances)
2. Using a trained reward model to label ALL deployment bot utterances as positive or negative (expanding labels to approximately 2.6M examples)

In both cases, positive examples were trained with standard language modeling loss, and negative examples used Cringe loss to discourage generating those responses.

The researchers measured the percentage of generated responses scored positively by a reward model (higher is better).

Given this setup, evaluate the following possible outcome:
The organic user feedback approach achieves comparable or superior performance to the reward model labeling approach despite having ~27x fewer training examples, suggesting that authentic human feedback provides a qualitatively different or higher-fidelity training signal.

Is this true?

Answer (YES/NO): NO